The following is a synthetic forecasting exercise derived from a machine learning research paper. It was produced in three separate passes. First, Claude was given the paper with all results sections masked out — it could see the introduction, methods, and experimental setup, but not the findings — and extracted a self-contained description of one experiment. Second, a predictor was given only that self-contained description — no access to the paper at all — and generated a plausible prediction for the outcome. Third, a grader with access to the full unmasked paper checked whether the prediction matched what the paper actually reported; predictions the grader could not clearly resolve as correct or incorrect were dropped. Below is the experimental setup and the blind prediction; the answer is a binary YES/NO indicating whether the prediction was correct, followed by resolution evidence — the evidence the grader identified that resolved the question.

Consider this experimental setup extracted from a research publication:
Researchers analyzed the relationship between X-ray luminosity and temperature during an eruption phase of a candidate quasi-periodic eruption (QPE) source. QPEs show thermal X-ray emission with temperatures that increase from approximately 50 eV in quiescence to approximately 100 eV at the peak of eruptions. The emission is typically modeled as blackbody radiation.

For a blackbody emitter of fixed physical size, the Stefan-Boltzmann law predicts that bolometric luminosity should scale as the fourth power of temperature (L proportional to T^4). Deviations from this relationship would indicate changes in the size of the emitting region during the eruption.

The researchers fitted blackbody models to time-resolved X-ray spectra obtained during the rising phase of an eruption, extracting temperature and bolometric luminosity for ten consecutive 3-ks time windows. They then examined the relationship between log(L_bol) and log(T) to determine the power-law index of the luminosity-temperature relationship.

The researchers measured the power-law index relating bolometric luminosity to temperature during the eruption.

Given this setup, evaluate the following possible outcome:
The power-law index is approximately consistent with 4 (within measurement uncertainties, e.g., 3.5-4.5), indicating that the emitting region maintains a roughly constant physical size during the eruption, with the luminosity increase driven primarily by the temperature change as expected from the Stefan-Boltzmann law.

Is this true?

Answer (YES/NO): YES